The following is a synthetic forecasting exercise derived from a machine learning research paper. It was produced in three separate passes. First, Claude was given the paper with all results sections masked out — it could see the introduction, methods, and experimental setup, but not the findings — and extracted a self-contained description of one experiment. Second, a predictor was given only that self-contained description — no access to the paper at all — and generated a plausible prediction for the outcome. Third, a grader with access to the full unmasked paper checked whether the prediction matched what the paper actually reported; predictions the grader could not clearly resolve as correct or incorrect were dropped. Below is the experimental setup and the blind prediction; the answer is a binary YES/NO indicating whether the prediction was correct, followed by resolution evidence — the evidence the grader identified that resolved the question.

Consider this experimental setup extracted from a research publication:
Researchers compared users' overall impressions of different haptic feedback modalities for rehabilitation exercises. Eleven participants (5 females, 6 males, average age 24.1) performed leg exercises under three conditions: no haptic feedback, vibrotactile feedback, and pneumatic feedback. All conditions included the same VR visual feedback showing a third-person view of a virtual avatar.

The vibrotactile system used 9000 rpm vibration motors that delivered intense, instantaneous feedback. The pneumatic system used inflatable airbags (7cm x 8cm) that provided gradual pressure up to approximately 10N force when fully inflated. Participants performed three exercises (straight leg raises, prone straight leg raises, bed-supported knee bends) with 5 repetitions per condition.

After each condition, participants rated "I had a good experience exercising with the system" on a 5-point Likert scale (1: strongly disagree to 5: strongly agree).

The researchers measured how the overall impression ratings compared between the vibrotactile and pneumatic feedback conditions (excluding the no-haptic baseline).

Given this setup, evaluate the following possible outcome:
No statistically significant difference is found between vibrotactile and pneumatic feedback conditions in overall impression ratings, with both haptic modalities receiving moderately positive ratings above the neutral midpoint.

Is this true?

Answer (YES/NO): YES